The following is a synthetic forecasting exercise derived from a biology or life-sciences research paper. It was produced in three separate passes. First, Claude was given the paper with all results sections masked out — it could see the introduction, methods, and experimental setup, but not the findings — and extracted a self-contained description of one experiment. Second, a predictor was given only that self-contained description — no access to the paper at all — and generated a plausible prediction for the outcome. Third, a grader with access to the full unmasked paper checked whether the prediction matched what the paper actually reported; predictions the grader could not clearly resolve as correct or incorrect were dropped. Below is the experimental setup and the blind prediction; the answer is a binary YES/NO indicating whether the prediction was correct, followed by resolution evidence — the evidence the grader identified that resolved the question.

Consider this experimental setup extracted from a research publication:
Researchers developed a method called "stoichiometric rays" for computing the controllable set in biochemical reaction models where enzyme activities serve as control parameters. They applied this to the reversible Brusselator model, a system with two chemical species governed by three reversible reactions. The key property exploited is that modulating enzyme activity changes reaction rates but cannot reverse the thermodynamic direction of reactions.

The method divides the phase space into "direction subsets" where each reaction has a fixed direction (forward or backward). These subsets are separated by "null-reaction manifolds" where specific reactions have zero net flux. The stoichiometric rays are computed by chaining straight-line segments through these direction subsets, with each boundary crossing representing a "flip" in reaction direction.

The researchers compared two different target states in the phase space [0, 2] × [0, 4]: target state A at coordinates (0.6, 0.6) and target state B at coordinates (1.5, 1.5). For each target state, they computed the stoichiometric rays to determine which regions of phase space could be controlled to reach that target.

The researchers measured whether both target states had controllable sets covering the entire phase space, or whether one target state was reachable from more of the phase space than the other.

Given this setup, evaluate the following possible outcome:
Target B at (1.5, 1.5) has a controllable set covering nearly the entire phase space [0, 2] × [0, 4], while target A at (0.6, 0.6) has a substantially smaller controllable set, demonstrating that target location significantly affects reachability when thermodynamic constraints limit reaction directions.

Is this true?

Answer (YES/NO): NO